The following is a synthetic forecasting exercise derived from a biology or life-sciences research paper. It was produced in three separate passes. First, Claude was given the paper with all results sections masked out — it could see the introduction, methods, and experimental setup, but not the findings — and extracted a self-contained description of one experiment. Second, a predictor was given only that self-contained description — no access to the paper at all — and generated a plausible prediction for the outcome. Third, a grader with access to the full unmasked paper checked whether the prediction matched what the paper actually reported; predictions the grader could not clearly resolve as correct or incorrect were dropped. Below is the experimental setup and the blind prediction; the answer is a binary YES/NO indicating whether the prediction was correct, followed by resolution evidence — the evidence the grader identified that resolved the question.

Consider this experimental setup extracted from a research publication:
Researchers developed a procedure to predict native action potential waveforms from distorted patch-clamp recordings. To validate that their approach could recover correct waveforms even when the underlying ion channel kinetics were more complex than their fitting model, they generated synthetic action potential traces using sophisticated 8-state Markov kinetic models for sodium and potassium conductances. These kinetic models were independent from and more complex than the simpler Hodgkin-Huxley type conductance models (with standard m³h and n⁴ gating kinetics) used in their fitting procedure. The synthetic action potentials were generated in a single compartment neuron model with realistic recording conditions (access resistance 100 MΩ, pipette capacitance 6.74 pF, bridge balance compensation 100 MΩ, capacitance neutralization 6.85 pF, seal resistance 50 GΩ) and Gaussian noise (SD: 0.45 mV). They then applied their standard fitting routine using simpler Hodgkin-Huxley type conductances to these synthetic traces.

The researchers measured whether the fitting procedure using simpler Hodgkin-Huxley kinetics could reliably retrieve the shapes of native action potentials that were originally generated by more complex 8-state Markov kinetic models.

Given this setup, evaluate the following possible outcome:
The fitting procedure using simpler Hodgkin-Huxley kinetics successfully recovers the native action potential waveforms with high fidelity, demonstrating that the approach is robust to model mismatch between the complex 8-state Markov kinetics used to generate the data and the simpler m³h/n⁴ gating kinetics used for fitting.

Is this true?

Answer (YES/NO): YES